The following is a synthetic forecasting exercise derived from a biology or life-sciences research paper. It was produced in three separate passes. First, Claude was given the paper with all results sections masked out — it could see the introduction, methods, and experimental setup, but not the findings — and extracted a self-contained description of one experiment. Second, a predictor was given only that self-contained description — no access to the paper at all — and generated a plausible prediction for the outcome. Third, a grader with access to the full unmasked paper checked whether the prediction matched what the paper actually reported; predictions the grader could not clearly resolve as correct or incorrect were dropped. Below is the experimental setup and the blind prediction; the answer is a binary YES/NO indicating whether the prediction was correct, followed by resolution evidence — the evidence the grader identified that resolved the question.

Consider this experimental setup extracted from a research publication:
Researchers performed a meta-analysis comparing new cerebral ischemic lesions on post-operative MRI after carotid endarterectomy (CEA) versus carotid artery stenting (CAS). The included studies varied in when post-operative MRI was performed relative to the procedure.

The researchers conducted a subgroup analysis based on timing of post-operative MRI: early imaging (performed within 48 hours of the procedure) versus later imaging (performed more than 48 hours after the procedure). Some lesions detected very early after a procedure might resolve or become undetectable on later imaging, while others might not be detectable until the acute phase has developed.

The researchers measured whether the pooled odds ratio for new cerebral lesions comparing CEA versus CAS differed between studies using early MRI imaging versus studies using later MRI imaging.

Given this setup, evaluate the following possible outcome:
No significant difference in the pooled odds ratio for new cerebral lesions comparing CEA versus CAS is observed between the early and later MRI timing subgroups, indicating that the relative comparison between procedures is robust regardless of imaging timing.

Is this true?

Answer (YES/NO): YES